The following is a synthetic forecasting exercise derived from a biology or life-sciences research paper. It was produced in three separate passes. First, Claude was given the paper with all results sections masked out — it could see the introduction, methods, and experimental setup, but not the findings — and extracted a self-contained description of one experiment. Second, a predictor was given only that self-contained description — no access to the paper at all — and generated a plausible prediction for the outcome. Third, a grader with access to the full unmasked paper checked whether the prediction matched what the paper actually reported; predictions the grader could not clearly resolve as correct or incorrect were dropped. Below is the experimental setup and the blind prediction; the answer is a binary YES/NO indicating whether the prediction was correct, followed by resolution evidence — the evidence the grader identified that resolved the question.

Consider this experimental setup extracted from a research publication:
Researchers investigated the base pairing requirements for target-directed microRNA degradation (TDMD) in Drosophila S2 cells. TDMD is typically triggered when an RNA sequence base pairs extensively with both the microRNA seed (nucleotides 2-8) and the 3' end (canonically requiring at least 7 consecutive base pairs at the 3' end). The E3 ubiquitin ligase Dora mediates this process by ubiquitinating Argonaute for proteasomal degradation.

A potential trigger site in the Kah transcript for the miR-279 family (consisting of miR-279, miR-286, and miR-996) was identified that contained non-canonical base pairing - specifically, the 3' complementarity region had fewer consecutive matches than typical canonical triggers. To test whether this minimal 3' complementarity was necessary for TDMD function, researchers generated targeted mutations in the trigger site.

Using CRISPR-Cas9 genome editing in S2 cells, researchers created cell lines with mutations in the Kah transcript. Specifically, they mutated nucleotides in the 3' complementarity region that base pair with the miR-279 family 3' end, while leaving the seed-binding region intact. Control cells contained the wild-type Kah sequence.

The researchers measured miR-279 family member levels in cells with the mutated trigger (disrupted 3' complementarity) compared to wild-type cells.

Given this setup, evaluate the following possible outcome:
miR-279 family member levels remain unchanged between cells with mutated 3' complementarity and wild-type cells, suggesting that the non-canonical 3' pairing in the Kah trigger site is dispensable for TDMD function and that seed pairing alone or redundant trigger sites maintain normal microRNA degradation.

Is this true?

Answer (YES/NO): NO